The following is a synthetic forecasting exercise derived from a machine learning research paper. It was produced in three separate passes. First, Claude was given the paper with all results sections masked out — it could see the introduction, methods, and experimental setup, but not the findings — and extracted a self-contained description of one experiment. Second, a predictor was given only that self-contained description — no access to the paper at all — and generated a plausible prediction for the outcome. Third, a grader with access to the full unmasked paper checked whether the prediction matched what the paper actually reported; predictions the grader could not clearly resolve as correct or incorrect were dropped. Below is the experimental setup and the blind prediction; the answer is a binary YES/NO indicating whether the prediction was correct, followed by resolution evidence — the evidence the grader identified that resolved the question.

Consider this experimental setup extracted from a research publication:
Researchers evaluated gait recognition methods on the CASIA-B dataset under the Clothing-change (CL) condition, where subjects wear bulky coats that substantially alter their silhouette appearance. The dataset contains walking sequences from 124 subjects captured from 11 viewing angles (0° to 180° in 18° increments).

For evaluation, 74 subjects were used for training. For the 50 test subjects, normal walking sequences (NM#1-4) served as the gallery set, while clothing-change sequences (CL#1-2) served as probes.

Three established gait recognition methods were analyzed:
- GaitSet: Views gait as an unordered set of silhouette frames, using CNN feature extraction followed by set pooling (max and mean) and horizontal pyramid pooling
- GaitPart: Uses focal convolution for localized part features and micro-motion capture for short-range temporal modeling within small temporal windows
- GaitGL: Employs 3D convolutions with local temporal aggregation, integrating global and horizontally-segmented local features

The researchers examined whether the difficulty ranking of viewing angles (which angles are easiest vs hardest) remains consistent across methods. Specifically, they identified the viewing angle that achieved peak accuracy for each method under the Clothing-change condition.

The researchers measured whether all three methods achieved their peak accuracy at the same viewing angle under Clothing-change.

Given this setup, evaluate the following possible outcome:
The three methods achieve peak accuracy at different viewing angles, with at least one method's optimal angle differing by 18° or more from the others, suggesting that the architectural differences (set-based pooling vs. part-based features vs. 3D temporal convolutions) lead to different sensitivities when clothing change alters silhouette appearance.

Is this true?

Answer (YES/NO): NO